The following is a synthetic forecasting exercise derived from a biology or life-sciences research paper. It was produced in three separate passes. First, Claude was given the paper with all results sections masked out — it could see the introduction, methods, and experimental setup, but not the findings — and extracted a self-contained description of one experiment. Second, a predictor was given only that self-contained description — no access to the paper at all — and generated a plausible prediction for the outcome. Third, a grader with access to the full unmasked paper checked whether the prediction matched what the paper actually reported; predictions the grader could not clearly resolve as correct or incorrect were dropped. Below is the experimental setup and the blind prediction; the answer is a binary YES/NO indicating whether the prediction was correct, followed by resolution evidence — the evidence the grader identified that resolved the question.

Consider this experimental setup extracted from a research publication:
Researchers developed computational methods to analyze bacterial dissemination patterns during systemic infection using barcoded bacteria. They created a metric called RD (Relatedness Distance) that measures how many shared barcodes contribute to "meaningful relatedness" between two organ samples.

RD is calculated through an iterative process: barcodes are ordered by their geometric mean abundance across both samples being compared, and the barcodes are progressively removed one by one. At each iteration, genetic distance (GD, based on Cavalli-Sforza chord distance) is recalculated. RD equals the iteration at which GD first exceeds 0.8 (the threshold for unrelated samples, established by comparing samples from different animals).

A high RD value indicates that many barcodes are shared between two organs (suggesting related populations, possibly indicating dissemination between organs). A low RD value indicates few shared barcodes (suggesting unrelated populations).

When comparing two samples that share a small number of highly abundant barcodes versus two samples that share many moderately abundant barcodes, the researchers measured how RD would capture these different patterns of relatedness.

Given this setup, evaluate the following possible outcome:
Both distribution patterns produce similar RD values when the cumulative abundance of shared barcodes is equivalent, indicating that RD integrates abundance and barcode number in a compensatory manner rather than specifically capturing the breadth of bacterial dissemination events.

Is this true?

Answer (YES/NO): NO